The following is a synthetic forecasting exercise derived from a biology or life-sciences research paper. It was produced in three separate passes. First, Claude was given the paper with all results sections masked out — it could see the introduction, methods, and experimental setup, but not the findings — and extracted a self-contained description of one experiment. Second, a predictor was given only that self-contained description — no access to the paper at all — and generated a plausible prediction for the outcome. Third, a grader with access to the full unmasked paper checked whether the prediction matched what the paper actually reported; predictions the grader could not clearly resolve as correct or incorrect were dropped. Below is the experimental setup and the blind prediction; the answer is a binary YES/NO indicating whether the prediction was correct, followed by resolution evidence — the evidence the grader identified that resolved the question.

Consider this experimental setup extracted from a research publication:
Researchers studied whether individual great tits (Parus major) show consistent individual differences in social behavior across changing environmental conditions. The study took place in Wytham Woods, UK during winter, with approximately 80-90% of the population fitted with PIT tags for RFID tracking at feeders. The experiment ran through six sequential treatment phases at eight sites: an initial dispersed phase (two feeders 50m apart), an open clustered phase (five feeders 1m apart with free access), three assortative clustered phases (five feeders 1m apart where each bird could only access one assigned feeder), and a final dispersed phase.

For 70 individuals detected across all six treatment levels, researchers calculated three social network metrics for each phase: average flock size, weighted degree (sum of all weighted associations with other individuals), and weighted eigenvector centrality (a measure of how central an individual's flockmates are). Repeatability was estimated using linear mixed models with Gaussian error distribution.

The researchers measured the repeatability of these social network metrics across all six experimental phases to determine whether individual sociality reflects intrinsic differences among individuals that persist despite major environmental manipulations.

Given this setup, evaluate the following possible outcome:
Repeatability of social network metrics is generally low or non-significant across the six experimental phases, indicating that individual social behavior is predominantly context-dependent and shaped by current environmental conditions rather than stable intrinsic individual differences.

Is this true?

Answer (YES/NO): NO